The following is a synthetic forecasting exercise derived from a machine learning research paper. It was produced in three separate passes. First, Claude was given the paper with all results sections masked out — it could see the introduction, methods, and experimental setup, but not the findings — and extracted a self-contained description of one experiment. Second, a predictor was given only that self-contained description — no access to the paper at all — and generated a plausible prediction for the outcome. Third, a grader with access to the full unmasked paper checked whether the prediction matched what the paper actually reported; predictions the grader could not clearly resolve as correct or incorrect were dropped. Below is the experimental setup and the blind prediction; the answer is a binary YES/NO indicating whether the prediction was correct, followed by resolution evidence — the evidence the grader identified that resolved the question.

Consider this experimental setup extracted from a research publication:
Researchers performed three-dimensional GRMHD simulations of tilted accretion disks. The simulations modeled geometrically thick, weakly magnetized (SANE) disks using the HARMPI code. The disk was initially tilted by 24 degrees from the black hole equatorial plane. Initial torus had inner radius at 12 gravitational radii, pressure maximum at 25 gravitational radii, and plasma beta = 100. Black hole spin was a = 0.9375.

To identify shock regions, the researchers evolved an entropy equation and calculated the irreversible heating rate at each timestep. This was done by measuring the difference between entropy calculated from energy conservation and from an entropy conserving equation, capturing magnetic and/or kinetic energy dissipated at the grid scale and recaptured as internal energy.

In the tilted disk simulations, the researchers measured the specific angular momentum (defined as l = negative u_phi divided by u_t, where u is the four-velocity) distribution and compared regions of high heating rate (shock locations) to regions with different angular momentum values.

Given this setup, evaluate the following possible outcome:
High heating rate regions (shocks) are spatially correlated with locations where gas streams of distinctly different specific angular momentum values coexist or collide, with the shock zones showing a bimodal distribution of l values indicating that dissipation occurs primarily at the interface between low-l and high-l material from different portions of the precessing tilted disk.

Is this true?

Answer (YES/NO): NO